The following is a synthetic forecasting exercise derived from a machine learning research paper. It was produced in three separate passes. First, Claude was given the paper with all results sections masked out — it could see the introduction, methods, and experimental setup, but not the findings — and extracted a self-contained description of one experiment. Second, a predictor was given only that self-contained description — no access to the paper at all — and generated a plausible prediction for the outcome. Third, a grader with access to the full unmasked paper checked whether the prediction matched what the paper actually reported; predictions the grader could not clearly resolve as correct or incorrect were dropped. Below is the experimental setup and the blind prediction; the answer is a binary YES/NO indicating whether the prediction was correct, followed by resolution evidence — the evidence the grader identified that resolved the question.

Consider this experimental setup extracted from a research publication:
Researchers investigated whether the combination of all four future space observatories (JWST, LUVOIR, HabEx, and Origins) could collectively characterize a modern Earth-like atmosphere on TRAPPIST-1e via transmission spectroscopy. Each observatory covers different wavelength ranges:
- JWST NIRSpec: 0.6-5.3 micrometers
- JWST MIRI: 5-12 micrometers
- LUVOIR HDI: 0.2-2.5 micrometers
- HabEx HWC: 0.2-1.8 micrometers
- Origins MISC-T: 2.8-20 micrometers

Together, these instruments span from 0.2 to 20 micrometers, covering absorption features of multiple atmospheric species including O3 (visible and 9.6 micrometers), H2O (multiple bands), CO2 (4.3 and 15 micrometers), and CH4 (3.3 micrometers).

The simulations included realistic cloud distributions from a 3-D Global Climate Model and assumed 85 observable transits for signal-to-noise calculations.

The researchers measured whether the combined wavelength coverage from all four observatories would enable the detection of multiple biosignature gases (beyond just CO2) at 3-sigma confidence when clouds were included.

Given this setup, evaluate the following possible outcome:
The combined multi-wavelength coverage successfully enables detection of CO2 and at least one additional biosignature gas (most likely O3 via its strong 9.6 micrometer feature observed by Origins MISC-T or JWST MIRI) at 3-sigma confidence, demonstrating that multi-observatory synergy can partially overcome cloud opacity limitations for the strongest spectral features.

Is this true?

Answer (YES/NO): NO